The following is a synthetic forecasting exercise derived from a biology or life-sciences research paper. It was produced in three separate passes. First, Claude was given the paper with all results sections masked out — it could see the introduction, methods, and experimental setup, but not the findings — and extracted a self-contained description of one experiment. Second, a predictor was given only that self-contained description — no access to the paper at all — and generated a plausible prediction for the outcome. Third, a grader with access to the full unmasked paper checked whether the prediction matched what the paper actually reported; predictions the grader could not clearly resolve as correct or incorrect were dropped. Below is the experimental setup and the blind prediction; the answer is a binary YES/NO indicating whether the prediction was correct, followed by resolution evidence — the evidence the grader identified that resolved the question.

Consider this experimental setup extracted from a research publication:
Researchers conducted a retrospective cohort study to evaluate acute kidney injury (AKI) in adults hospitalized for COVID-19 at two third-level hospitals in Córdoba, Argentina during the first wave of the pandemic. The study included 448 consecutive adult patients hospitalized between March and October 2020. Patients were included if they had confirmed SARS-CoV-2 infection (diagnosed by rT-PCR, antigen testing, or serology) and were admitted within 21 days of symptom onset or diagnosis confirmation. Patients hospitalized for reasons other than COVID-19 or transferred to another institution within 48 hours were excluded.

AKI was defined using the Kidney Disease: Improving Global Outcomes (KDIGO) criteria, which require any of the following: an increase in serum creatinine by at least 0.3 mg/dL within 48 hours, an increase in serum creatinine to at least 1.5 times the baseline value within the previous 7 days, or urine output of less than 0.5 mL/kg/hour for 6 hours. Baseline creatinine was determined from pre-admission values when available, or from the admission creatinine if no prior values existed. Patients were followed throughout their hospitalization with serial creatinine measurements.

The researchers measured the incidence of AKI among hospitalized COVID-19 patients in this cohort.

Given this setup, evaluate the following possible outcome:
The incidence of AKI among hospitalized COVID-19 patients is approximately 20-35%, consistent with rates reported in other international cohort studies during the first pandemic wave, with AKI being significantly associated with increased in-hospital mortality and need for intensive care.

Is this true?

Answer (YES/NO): NO